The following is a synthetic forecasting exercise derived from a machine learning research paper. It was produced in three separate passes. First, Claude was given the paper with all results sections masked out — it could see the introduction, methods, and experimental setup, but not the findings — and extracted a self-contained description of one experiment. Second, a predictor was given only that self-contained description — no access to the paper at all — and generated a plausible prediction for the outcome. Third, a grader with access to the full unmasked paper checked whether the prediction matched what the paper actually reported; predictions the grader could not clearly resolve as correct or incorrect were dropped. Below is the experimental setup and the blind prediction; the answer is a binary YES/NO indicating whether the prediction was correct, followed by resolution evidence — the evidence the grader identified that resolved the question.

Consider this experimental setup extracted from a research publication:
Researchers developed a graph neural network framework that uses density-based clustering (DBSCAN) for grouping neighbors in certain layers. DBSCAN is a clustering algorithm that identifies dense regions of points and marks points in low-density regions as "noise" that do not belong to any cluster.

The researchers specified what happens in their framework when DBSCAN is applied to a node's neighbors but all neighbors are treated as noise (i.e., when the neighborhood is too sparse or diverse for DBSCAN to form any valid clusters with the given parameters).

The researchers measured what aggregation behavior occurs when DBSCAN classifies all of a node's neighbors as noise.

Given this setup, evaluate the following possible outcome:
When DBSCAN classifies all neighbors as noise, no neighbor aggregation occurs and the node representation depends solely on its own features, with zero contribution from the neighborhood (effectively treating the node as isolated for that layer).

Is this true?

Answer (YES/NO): NO